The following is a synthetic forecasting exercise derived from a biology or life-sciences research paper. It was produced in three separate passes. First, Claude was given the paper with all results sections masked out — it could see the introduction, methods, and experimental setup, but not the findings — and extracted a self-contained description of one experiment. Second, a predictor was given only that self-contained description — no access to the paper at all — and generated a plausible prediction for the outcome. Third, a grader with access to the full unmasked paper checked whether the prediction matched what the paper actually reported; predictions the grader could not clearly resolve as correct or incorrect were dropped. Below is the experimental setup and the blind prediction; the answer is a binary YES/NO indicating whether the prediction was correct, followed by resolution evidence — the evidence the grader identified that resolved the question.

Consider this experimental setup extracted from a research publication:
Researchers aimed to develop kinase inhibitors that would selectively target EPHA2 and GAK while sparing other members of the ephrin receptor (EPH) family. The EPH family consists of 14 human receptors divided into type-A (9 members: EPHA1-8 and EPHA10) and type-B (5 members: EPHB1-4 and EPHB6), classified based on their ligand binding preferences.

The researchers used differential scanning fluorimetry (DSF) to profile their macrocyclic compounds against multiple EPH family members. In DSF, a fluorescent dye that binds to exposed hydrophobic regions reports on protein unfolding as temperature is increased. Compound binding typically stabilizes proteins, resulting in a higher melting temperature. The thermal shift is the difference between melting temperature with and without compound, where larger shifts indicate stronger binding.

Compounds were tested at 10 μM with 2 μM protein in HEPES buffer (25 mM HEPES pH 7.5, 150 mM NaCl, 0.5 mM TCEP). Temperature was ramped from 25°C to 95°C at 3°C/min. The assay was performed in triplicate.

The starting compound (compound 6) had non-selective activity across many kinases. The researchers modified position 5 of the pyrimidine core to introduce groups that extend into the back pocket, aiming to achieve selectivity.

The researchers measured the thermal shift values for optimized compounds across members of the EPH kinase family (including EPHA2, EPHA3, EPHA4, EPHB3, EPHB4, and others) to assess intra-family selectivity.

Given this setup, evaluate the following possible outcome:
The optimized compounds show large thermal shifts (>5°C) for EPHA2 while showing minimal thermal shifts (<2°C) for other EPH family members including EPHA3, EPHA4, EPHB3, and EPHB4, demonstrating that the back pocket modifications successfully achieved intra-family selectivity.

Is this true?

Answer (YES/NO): NO